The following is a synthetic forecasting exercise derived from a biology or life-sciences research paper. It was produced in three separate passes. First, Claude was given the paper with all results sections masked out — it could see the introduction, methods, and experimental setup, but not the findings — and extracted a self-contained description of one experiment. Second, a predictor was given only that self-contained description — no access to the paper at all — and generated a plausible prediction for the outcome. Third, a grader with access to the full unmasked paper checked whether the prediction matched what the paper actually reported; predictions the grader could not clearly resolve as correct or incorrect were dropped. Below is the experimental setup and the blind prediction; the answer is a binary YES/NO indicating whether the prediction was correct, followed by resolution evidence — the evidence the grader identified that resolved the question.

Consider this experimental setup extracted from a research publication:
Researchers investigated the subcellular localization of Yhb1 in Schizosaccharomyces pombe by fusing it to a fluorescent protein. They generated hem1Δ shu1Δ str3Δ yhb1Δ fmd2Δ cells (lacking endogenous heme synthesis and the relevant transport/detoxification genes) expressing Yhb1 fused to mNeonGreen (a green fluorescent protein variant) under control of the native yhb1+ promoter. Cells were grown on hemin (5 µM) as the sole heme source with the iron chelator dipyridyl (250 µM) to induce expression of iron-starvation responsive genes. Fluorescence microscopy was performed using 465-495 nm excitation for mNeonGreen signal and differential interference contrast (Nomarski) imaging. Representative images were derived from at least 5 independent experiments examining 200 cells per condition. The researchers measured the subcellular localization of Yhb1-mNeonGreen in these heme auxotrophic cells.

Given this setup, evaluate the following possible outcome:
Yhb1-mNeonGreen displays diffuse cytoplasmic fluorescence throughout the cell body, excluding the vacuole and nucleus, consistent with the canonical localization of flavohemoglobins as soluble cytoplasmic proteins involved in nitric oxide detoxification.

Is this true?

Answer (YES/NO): YES